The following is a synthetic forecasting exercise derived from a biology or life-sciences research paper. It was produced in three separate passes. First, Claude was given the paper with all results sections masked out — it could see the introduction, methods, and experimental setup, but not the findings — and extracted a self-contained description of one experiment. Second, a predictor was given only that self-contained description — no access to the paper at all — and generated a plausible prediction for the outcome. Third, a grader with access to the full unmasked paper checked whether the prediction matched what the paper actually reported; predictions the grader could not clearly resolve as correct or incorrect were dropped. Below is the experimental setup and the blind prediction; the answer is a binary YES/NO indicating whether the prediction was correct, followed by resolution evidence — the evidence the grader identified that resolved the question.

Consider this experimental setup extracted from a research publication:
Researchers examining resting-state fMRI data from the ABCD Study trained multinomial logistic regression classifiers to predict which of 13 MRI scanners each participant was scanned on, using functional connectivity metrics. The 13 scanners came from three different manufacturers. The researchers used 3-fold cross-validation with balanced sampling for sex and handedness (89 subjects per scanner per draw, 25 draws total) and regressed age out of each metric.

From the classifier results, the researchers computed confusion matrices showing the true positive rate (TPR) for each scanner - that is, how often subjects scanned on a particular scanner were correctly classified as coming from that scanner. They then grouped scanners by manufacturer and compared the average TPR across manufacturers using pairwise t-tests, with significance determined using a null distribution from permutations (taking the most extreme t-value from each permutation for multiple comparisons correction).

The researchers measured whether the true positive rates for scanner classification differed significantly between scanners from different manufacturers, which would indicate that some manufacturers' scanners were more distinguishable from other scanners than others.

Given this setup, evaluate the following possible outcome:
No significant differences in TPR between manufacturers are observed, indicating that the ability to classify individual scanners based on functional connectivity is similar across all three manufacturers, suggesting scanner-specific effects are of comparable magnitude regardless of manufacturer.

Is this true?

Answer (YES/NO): NO